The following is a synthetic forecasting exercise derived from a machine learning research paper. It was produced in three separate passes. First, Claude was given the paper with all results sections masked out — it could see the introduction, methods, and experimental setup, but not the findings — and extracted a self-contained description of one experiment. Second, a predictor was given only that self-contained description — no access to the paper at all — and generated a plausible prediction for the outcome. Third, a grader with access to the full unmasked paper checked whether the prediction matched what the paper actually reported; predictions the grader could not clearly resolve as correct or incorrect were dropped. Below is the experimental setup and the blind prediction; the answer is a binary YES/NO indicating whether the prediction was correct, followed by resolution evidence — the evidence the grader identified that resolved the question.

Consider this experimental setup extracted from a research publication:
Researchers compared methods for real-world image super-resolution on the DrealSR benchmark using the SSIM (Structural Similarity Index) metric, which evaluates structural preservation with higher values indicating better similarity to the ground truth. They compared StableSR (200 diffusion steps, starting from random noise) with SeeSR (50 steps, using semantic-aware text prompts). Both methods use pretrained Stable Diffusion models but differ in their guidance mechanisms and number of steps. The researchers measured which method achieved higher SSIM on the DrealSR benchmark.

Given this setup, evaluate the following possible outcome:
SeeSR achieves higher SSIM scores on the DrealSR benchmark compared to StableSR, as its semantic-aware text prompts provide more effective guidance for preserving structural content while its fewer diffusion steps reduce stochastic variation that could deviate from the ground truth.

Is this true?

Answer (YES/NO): YES